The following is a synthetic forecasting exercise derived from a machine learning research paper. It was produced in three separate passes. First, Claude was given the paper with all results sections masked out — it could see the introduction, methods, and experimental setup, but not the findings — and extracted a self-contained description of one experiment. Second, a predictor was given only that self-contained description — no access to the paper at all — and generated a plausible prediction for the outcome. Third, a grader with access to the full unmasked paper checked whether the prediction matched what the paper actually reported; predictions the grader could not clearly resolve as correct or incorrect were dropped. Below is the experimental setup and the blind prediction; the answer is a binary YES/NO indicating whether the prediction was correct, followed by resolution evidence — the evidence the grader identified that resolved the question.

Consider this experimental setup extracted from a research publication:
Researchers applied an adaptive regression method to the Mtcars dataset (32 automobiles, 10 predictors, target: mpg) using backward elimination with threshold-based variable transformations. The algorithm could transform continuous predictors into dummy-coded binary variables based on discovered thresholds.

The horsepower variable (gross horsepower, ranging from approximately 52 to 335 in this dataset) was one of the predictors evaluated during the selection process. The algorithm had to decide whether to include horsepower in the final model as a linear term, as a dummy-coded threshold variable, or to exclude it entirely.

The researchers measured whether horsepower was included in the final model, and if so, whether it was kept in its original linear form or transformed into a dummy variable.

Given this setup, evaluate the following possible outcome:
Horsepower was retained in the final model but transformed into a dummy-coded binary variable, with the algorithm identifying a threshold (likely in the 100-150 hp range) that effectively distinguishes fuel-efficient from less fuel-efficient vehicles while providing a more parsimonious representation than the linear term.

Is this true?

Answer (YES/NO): NO